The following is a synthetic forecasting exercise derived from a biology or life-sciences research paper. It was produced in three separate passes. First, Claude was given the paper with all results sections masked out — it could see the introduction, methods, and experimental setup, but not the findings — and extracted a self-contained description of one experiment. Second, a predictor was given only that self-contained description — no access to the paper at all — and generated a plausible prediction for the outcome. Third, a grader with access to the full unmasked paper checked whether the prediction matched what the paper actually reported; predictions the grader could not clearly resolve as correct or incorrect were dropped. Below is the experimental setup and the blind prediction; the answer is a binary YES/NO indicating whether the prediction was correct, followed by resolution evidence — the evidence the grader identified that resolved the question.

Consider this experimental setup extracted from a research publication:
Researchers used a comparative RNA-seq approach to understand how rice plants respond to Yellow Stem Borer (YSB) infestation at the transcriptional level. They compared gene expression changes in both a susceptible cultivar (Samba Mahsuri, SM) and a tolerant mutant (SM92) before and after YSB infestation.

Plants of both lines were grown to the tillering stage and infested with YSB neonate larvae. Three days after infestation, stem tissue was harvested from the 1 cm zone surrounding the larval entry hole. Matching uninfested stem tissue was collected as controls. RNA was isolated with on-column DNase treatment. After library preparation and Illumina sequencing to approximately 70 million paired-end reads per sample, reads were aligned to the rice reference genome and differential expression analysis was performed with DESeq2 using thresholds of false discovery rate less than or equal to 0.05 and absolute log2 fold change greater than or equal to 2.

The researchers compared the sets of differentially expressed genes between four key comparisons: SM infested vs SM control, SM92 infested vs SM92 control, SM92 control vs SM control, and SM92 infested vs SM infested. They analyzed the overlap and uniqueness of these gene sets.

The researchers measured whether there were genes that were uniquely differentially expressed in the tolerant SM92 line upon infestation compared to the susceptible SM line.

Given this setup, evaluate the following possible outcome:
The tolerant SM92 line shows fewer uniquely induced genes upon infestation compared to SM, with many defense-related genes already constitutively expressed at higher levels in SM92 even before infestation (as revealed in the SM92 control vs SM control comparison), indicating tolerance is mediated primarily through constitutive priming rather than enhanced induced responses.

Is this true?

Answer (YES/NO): NO